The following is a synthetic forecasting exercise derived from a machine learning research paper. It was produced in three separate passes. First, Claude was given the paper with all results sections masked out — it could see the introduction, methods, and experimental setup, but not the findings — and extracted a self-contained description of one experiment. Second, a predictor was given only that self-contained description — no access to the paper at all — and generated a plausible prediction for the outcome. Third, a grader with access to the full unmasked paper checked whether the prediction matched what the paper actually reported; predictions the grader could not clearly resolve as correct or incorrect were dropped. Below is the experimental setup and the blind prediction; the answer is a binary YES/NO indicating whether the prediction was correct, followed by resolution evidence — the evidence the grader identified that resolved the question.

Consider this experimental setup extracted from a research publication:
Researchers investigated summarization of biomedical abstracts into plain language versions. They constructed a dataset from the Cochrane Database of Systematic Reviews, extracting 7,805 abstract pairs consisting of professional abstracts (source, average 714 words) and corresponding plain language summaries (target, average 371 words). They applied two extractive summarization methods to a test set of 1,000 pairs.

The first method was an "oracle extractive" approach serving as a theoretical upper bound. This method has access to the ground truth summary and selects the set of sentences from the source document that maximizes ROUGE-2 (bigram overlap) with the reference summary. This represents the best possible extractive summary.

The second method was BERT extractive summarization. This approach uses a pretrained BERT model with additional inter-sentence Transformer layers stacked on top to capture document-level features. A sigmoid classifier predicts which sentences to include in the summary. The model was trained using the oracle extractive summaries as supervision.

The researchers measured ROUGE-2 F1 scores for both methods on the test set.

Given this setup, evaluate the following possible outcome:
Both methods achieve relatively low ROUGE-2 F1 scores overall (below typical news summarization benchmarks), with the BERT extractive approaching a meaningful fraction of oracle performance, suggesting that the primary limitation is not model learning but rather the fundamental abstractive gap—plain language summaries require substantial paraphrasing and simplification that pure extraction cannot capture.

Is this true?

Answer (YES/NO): NO